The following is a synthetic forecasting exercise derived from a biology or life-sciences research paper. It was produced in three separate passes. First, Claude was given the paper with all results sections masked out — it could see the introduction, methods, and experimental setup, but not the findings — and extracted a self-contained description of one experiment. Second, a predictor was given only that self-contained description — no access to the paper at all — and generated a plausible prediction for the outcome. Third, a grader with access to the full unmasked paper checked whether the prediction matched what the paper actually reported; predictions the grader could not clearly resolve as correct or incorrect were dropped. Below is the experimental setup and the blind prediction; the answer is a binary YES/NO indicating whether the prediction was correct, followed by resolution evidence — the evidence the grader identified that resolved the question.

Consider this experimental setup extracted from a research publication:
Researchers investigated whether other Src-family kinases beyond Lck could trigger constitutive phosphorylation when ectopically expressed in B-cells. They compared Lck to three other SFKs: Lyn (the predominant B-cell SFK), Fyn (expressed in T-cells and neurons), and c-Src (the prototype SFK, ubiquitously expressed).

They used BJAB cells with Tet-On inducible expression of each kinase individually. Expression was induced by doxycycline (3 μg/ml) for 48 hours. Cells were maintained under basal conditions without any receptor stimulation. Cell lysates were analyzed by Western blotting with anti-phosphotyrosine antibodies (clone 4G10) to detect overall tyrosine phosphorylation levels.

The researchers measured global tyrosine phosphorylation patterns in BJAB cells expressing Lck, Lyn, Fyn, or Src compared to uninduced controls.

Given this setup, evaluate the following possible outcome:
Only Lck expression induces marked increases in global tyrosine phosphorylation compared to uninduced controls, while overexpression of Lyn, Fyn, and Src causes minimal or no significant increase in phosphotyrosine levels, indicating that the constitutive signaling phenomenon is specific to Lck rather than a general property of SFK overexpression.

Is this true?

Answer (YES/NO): NO